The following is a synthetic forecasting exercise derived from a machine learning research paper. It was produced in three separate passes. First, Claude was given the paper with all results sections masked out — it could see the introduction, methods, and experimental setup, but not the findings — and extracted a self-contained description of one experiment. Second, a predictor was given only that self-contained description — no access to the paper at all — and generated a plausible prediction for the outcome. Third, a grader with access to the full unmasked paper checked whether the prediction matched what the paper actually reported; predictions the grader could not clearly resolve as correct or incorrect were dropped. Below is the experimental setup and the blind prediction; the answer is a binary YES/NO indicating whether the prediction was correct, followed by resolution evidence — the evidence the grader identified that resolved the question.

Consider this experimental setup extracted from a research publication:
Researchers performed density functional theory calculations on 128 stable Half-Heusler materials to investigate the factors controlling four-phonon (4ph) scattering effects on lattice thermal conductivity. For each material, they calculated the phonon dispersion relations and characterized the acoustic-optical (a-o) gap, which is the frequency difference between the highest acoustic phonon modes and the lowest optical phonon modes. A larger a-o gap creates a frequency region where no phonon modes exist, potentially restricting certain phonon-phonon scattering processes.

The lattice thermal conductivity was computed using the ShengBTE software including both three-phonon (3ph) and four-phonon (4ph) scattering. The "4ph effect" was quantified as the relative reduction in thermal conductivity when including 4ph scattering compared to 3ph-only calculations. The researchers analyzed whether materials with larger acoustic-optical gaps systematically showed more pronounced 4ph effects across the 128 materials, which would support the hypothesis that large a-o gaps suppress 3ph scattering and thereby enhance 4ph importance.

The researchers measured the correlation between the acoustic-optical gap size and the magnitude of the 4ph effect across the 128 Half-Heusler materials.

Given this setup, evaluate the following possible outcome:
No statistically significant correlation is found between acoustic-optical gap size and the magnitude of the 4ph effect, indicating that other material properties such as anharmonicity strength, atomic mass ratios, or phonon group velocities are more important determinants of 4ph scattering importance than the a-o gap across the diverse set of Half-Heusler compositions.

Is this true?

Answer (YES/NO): NO